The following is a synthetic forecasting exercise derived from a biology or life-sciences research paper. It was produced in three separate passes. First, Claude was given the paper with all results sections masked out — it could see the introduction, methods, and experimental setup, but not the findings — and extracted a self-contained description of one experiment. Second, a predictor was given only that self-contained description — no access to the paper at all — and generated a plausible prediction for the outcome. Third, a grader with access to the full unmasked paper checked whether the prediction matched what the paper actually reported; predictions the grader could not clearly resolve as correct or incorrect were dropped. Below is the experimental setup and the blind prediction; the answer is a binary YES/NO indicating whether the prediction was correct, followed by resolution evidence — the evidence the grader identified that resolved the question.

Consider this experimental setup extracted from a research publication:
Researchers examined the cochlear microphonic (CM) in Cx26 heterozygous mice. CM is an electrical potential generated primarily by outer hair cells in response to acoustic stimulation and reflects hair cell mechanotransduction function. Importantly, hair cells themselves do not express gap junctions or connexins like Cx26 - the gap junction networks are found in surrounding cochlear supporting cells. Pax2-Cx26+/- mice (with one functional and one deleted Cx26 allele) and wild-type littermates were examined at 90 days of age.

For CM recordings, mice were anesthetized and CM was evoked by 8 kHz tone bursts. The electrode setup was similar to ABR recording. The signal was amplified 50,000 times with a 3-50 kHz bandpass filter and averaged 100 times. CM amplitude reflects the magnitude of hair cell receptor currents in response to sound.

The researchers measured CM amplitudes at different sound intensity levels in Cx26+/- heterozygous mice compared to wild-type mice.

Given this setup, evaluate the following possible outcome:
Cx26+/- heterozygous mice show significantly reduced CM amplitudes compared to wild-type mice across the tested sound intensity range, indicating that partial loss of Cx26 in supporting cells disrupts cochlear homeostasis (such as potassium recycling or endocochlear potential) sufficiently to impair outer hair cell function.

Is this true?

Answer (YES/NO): NO